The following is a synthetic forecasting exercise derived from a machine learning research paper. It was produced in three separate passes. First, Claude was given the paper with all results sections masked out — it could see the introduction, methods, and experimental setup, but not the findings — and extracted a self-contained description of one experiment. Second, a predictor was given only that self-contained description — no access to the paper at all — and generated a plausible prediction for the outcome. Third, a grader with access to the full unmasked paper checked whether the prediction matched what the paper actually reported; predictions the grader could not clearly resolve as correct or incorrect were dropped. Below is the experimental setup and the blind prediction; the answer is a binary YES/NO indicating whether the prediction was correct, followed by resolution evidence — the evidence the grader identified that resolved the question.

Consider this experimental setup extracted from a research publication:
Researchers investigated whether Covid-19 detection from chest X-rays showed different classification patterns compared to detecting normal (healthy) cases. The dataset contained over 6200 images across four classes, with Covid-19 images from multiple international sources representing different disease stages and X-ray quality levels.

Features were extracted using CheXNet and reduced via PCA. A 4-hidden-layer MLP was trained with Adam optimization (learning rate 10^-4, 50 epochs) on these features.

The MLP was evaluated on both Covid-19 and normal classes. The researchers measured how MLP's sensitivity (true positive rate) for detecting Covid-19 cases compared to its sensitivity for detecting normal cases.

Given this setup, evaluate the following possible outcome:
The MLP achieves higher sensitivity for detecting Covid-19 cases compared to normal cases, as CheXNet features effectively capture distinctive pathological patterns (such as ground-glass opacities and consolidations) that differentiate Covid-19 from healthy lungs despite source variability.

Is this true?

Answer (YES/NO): YES